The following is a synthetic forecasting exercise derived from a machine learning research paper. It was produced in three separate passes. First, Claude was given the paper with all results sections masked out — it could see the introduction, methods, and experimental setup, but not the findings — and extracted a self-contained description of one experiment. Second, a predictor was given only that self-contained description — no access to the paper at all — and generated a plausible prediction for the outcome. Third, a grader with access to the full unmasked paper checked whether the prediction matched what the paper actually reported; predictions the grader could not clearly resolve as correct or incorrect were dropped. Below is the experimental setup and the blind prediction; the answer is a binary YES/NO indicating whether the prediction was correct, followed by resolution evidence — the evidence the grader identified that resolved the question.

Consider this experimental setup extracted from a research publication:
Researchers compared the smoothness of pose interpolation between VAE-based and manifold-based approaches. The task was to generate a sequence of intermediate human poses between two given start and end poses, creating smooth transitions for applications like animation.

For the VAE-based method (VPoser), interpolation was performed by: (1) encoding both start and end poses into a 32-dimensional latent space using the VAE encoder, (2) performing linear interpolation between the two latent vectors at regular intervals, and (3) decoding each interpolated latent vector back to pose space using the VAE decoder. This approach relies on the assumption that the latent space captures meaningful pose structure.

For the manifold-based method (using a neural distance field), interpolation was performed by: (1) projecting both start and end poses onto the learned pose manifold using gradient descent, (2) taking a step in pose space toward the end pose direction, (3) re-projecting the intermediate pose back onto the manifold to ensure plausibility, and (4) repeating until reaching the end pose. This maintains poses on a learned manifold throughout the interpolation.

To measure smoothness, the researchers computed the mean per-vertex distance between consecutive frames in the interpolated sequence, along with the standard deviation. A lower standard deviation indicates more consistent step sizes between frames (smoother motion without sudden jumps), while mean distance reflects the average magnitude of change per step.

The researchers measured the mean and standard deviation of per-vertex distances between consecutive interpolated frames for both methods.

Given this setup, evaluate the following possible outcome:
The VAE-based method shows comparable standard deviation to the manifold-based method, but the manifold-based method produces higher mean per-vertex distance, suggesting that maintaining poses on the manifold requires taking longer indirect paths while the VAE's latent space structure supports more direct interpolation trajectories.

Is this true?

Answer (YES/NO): NO